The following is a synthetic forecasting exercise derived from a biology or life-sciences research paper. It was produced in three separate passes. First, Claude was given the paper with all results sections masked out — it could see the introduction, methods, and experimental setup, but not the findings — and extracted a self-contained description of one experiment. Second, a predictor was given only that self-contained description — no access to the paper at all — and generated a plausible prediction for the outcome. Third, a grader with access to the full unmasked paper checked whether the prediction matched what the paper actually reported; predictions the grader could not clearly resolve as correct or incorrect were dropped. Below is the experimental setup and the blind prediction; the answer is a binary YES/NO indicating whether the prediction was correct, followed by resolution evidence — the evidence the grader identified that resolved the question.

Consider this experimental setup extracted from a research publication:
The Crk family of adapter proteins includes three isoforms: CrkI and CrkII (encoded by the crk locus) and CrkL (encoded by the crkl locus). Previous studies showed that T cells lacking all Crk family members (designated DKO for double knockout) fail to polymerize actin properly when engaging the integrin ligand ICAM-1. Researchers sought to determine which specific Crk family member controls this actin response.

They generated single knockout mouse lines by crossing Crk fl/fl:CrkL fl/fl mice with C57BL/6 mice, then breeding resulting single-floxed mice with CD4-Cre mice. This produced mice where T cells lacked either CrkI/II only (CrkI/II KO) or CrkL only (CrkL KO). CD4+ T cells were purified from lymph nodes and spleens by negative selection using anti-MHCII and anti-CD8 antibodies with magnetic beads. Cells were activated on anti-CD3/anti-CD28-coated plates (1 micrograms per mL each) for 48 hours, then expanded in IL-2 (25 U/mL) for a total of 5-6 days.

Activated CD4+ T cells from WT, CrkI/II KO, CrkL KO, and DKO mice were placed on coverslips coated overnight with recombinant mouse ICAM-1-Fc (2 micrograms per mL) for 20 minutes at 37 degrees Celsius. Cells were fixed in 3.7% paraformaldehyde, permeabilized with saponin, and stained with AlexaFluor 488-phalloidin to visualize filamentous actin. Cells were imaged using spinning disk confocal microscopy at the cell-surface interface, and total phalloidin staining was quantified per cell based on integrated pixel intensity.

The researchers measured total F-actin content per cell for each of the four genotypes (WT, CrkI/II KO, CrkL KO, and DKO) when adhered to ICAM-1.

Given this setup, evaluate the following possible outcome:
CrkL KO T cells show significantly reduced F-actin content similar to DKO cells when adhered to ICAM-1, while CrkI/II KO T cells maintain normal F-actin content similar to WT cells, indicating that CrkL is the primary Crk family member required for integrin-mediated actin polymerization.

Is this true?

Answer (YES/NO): YES